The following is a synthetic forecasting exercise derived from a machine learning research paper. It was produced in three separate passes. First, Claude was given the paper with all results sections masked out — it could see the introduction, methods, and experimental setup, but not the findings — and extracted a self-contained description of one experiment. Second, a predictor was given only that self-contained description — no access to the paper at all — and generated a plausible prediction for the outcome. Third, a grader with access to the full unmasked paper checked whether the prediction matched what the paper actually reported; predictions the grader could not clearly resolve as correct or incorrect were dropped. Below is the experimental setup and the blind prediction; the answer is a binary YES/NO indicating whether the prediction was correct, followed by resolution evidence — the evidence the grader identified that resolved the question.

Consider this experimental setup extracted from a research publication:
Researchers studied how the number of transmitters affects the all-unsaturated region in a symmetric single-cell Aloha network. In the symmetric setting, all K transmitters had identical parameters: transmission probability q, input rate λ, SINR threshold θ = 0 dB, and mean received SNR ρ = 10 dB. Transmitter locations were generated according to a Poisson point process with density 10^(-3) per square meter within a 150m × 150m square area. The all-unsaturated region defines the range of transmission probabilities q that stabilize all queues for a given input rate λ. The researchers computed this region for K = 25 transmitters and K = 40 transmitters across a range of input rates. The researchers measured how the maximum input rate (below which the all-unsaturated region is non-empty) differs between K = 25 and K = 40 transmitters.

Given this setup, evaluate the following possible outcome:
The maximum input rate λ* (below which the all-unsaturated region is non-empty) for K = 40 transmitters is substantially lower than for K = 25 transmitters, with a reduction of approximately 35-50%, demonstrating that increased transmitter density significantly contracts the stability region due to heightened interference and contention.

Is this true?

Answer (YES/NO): YES